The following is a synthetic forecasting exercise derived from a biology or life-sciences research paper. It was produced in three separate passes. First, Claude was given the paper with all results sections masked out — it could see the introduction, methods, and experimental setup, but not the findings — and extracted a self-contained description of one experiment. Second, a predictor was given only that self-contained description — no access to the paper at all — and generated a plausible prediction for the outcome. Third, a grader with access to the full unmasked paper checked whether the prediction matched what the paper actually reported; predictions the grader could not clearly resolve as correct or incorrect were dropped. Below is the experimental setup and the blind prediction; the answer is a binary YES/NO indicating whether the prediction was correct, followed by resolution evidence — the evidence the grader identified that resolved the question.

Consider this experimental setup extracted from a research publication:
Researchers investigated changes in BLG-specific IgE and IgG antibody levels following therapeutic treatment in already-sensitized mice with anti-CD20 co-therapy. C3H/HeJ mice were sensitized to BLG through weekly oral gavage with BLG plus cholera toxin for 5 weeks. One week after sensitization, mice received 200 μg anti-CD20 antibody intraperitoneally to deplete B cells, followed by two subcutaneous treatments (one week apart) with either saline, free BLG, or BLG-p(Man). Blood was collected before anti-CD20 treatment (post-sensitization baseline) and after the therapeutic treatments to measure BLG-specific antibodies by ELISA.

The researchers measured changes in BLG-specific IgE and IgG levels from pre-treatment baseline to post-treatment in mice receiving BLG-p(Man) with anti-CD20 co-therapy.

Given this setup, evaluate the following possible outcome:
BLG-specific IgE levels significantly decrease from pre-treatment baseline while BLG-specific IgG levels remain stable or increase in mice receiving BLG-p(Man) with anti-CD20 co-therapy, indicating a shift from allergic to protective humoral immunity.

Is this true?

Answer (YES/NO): NO